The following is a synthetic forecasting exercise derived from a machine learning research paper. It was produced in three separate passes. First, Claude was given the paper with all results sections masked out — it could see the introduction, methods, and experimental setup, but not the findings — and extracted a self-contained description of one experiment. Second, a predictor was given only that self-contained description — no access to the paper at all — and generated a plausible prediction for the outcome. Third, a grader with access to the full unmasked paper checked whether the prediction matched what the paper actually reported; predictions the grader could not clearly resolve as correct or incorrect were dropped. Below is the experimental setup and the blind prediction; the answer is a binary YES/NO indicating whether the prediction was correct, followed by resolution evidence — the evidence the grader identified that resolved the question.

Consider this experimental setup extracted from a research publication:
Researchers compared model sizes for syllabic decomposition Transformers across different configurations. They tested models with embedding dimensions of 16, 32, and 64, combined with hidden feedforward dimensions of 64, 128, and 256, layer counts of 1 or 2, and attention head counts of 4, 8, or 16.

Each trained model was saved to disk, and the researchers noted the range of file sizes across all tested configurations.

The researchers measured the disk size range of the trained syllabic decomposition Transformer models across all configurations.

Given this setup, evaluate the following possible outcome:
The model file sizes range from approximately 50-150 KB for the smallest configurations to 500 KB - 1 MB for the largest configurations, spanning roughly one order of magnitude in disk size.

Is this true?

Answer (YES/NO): YES